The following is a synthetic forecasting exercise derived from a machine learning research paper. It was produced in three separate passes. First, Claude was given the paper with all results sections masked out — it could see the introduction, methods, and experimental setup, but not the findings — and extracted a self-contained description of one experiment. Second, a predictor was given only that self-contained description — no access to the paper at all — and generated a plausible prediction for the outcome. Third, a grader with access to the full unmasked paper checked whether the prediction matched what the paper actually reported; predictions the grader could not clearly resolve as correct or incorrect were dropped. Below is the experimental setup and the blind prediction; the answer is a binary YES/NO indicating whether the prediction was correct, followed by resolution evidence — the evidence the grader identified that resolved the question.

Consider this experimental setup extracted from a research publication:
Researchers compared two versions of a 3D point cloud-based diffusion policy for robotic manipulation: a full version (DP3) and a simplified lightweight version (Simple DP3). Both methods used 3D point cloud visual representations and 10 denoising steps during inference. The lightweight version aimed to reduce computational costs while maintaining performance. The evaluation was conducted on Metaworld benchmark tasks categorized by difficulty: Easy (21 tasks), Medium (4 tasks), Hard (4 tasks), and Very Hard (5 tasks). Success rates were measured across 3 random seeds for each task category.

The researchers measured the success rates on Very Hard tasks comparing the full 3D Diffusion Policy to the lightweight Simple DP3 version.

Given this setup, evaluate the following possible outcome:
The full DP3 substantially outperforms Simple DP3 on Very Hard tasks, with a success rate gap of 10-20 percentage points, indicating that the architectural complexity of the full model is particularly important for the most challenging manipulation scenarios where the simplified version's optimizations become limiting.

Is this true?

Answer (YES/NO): NO